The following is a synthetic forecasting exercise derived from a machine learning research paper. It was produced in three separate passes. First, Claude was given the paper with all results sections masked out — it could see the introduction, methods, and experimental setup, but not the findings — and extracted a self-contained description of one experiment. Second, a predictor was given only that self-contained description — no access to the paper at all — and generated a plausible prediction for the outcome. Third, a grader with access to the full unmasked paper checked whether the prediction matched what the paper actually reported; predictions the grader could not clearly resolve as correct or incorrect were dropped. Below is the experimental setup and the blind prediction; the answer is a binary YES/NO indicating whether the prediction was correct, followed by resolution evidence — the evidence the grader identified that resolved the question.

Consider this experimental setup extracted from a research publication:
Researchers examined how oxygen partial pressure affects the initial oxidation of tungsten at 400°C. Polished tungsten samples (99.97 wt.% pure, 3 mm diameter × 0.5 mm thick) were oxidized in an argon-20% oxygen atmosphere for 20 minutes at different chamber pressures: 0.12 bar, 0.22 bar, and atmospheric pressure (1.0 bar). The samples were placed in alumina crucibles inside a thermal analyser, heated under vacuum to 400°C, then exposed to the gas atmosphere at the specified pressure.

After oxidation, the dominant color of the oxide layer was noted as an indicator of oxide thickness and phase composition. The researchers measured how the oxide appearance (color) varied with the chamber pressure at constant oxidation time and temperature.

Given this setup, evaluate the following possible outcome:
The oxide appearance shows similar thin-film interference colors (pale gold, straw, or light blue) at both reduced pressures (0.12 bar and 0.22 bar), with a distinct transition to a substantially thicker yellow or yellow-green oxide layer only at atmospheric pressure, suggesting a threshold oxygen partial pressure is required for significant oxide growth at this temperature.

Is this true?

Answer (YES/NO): NO